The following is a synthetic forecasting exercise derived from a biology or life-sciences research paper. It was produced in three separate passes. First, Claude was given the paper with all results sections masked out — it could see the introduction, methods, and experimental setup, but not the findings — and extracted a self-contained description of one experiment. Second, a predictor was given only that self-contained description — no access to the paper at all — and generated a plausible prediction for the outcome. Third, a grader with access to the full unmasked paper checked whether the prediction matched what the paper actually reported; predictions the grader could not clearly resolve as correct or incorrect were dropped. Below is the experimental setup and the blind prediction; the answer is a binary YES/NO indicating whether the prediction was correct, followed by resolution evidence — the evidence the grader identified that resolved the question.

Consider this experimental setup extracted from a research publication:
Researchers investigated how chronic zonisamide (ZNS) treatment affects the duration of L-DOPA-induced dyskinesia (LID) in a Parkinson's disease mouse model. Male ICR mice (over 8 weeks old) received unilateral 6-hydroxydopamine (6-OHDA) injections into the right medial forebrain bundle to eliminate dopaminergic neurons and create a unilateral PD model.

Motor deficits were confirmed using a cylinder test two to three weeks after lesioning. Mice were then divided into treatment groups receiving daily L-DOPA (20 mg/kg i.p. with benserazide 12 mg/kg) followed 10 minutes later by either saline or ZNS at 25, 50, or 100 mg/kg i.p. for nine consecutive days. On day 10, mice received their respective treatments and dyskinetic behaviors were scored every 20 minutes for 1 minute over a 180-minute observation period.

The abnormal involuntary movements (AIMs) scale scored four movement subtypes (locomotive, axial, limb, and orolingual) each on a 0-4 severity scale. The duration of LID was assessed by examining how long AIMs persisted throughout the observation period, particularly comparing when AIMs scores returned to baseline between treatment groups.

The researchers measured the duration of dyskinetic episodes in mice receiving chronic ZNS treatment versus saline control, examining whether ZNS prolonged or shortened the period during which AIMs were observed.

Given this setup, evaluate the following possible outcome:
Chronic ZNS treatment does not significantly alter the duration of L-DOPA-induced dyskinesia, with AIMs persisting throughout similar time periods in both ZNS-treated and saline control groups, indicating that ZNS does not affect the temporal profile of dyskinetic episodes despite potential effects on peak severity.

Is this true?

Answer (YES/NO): NO